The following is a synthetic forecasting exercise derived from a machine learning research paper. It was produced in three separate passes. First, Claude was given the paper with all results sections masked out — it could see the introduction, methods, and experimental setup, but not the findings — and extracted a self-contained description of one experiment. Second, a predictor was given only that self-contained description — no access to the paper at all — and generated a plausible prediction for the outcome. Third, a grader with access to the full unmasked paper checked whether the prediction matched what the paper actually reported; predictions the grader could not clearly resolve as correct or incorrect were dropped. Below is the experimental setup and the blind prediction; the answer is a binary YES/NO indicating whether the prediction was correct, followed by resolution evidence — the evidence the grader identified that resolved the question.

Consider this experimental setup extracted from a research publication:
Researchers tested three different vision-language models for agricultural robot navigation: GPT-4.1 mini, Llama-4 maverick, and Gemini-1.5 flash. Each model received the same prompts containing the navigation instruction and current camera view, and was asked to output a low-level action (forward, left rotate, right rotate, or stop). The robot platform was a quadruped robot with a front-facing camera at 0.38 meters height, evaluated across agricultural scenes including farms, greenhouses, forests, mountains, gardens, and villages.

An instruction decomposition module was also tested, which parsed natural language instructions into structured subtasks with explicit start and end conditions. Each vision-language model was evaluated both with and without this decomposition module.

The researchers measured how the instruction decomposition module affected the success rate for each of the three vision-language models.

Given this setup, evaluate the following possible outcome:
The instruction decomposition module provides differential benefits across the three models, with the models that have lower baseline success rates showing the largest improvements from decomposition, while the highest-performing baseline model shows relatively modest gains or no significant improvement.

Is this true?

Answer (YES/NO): NO